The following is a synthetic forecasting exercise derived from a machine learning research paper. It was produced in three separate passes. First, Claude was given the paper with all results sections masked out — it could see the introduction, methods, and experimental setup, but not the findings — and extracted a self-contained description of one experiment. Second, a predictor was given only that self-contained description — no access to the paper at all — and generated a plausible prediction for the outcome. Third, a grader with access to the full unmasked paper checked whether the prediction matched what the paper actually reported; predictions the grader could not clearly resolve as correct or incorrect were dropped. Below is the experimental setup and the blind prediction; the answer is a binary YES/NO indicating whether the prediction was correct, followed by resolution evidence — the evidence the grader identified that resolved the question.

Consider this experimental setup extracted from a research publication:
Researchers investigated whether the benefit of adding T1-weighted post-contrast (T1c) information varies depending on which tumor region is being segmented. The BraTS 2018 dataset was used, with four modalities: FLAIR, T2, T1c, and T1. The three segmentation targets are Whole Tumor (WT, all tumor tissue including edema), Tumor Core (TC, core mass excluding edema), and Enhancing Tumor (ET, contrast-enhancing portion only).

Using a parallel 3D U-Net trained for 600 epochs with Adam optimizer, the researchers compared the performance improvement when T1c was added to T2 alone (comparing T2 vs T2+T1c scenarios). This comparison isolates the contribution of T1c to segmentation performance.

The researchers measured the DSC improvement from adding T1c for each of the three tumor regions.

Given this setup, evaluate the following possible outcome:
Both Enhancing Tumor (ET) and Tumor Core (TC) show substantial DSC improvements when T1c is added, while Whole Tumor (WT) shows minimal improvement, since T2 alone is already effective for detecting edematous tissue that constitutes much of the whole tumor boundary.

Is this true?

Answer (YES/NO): YES